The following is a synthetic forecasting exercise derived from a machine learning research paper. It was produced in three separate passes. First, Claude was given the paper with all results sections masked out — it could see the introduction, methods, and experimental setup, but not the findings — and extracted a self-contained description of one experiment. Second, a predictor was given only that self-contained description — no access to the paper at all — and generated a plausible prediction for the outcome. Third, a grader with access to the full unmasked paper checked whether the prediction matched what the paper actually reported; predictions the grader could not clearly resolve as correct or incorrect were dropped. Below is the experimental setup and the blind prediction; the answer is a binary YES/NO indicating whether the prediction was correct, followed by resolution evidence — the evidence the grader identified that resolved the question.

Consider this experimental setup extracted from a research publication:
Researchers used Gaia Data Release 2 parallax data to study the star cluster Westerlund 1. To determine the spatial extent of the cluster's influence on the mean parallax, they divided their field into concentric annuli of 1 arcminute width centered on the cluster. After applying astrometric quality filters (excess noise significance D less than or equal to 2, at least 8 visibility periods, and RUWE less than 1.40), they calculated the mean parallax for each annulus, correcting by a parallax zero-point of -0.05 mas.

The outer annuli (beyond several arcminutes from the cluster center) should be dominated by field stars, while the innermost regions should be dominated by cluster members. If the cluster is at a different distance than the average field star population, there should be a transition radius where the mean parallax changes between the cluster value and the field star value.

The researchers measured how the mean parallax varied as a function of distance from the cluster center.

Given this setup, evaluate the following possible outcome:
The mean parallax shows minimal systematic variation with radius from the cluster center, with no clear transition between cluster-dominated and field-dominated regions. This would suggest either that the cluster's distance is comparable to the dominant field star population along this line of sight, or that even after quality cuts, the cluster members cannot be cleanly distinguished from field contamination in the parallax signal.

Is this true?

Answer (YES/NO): NO